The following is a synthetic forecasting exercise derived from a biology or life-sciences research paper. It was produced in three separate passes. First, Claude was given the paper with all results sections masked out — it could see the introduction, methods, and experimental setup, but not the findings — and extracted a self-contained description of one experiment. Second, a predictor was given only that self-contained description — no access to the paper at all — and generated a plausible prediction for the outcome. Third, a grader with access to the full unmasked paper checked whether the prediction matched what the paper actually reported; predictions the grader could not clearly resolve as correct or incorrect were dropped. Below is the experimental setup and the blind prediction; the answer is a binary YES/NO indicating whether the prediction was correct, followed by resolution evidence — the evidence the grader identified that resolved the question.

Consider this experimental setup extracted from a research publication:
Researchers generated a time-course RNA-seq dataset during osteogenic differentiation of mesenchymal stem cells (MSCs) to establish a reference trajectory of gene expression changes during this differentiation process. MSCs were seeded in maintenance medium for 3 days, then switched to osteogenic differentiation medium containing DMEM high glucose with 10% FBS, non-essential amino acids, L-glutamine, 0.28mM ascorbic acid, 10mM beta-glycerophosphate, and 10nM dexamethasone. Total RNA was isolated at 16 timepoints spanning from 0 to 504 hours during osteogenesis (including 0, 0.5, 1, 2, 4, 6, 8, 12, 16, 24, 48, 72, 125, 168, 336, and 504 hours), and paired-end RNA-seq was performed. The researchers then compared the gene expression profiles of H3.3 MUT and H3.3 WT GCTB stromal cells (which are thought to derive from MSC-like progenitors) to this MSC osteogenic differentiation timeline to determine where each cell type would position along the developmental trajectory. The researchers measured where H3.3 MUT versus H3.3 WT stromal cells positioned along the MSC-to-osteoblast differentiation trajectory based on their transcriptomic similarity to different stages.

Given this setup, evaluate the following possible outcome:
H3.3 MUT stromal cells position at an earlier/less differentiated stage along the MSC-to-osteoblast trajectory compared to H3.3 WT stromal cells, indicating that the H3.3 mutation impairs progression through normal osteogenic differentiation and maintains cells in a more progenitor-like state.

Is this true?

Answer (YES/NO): YES